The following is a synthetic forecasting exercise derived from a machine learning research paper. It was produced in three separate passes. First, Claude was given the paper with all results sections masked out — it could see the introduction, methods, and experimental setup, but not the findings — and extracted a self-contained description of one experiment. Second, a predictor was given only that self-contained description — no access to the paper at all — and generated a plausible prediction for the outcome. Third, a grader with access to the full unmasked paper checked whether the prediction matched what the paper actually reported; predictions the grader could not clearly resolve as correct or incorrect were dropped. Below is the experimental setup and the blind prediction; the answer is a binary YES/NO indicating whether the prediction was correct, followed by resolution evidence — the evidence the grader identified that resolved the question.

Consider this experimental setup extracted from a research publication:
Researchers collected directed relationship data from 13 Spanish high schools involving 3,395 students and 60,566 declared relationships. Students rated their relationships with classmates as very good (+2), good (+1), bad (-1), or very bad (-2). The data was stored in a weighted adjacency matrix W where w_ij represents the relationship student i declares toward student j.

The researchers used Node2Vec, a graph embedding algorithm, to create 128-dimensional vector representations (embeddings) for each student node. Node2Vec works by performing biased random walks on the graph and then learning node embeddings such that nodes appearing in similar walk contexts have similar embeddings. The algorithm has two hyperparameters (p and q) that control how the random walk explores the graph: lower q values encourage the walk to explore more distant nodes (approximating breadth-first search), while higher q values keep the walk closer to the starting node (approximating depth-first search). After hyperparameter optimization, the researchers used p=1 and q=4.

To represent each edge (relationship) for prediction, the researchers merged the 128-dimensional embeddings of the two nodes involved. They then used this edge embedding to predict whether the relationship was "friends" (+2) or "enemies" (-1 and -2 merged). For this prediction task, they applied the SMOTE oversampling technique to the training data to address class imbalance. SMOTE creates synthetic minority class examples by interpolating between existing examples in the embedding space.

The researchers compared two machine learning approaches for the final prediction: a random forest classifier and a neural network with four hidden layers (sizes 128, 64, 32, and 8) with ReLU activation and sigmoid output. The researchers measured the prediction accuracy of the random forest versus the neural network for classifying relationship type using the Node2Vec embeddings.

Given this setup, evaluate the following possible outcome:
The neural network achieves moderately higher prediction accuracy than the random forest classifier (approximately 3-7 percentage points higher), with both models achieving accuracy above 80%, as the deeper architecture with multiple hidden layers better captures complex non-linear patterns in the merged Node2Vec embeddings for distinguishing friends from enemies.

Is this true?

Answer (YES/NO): NO